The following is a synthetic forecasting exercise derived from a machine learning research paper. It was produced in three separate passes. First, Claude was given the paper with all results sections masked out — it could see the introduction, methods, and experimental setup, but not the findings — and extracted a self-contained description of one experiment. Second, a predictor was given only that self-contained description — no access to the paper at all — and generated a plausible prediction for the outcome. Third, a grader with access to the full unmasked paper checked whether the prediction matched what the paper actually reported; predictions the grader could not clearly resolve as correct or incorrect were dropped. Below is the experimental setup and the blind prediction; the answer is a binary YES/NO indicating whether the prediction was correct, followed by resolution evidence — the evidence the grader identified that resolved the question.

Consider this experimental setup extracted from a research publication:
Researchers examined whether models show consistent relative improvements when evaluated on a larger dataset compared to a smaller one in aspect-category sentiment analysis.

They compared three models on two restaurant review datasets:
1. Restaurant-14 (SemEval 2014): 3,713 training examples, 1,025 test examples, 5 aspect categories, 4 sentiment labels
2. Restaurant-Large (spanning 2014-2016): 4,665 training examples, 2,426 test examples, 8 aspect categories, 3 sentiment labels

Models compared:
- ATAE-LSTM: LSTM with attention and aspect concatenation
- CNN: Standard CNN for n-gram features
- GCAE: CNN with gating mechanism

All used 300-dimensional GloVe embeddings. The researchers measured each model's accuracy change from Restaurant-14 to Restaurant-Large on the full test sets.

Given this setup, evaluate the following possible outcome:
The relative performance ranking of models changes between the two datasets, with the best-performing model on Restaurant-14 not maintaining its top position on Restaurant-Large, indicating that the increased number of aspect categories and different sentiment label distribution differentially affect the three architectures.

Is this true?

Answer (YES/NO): YES